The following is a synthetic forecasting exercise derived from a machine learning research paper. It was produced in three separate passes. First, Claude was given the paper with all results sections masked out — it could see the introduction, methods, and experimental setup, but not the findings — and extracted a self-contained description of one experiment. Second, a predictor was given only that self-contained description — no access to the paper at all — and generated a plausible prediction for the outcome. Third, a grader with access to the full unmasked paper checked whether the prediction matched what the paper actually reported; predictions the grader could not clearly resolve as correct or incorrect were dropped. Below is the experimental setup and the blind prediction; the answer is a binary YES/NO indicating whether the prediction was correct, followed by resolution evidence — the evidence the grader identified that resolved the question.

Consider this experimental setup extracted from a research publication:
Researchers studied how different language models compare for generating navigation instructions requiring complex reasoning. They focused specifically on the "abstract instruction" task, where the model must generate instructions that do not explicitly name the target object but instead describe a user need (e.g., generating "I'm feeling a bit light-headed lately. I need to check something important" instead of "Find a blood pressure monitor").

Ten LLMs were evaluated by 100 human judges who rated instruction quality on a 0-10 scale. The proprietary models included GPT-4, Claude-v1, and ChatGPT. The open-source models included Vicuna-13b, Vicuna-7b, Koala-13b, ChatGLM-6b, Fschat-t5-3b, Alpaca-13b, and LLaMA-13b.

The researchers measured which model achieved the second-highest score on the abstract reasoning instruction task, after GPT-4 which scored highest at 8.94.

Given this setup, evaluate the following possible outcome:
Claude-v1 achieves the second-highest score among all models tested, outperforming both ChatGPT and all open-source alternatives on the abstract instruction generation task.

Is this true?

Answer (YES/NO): NO